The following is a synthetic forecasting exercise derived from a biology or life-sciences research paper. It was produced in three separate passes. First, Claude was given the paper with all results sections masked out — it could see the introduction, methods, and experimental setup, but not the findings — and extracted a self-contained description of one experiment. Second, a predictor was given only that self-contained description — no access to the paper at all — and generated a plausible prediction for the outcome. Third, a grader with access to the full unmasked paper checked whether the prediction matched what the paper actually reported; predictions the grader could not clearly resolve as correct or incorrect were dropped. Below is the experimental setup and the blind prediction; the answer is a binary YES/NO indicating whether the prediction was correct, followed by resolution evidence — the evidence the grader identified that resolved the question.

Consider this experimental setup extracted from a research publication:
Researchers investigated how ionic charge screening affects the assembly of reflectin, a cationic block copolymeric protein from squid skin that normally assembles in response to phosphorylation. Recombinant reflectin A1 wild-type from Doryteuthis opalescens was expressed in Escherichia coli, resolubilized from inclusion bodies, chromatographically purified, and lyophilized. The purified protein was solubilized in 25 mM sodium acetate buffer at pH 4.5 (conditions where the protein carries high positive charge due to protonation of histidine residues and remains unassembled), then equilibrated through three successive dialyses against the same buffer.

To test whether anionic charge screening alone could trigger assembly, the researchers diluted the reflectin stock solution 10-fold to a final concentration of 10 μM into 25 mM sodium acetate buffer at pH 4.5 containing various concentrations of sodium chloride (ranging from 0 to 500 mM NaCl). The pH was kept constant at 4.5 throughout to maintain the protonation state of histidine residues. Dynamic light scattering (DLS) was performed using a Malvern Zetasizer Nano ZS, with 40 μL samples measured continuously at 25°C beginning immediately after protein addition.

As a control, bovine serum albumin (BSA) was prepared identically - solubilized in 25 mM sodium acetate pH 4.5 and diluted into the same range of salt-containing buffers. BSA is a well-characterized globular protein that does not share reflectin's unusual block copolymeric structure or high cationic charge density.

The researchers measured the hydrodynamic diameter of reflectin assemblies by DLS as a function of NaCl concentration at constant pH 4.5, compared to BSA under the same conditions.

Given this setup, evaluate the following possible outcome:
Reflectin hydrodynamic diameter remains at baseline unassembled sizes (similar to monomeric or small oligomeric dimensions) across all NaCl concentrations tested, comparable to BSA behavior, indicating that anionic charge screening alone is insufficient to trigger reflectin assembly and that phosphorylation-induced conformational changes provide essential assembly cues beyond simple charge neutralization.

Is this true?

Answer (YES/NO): NO